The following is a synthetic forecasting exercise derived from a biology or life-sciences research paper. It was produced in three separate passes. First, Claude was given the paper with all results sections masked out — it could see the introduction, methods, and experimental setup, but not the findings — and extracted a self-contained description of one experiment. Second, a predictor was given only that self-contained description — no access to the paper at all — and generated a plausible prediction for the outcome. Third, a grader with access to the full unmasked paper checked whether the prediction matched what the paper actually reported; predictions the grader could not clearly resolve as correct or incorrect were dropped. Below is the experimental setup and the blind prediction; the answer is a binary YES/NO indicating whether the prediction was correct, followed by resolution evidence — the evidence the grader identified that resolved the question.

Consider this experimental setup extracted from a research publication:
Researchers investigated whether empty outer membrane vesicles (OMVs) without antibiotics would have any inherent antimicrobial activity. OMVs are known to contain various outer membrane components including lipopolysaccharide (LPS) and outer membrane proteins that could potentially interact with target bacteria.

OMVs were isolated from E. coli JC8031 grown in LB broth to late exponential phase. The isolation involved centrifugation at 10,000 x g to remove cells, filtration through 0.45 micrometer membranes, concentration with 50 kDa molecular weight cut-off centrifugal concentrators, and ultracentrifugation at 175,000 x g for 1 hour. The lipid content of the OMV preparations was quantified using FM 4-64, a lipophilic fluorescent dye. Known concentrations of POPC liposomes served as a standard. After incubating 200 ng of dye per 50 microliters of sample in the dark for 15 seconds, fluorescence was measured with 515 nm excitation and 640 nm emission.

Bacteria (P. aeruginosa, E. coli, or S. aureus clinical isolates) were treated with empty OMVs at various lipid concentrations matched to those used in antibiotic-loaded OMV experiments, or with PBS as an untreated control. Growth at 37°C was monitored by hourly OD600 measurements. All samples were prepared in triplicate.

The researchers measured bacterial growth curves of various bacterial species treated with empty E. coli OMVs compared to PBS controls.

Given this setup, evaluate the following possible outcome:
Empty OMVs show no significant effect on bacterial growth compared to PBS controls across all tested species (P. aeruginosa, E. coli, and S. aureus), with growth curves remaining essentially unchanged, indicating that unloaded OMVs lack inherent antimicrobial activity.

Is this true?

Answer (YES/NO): YES